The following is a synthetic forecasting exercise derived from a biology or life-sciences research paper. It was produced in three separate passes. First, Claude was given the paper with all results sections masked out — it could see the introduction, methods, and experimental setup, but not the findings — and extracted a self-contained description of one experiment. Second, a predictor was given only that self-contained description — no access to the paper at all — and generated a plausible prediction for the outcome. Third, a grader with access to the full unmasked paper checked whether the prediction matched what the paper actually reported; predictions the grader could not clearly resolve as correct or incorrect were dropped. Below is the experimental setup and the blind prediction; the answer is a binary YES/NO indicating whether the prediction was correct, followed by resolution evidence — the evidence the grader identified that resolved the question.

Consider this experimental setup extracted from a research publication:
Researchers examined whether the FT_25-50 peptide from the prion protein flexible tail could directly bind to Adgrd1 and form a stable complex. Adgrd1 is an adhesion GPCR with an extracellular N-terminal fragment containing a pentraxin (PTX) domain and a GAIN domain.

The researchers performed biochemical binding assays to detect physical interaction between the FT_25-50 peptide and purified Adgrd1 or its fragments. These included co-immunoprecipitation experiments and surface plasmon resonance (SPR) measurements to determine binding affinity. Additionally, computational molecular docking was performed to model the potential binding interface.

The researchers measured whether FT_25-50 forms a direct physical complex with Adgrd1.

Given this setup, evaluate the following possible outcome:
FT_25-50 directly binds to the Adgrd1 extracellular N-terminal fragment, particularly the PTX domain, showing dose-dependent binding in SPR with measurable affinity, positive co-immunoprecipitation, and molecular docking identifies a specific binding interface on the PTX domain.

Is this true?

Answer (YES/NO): NO